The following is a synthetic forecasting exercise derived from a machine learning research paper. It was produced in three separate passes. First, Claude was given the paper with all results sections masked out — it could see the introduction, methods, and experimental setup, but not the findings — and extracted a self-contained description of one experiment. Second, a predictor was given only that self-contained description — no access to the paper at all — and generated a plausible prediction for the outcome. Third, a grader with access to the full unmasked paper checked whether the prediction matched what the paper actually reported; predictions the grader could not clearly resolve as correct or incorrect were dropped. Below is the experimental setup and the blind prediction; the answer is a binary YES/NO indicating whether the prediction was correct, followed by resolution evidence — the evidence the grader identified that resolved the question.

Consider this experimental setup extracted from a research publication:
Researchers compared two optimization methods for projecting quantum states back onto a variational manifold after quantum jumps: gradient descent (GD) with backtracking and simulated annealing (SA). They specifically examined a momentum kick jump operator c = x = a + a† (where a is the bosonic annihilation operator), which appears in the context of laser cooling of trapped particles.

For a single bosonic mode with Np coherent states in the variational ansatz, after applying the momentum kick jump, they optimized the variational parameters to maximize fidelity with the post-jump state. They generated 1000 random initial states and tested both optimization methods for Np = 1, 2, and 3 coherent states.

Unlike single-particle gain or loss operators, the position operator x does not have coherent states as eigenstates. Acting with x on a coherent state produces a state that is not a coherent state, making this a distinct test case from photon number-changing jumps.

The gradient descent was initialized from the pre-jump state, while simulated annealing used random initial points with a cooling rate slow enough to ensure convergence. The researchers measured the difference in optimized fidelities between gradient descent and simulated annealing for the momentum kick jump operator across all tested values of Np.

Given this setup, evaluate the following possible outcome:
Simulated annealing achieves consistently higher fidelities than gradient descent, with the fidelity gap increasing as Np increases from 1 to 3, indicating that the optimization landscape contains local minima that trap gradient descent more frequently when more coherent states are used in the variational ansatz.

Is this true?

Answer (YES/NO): NO